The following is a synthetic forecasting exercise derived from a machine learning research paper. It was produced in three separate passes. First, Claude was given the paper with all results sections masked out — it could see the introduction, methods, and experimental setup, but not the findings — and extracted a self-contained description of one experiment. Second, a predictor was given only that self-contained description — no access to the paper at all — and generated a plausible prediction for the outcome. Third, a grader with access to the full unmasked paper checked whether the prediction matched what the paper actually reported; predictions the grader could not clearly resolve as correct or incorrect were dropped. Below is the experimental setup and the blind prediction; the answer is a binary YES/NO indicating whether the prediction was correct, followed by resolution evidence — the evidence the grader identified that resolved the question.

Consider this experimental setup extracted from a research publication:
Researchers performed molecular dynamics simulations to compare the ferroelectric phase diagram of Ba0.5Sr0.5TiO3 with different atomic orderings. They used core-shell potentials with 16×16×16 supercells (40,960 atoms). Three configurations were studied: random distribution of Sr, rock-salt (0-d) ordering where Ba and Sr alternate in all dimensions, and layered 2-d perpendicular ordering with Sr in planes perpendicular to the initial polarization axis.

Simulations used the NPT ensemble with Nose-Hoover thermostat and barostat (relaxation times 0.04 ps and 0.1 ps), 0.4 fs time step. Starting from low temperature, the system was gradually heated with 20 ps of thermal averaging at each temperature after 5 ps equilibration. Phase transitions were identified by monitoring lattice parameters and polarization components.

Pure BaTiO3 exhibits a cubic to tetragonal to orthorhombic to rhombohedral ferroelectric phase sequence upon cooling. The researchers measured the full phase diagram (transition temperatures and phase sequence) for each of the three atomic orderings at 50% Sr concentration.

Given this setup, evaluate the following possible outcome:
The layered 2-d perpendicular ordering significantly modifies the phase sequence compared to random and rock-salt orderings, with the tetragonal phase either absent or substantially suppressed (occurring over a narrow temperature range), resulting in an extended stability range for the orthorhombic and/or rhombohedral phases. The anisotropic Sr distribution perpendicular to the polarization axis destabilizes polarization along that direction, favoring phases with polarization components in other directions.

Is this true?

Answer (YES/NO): NO